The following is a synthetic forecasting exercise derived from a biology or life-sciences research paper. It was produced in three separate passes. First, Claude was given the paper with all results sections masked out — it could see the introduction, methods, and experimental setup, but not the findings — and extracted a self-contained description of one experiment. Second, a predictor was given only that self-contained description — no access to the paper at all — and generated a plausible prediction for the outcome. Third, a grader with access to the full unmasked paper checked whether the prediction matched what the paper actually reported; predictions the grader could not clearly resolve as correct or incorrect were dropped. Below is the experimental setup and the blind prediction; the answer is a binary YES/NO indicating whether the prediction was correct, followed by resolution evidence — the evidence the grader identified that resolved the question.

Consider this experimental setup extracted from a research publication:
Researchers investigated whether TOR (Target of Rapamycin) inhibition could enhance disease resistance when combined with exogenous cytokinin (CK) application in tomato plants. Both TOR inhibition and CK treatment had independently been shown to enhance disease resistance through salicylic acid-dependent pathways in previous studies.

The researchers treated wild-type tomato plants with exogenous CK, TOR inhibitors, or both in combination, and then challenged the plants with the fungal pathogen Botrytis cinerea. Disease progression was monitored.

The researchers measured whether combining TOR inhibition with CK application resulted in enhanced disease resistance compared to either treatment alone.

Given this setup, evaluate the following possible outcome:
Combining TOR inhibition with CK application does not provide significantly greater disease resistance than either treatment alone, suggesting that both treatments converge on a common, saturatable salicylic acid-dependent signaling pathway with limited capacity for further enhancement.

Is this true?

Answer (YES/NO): YES